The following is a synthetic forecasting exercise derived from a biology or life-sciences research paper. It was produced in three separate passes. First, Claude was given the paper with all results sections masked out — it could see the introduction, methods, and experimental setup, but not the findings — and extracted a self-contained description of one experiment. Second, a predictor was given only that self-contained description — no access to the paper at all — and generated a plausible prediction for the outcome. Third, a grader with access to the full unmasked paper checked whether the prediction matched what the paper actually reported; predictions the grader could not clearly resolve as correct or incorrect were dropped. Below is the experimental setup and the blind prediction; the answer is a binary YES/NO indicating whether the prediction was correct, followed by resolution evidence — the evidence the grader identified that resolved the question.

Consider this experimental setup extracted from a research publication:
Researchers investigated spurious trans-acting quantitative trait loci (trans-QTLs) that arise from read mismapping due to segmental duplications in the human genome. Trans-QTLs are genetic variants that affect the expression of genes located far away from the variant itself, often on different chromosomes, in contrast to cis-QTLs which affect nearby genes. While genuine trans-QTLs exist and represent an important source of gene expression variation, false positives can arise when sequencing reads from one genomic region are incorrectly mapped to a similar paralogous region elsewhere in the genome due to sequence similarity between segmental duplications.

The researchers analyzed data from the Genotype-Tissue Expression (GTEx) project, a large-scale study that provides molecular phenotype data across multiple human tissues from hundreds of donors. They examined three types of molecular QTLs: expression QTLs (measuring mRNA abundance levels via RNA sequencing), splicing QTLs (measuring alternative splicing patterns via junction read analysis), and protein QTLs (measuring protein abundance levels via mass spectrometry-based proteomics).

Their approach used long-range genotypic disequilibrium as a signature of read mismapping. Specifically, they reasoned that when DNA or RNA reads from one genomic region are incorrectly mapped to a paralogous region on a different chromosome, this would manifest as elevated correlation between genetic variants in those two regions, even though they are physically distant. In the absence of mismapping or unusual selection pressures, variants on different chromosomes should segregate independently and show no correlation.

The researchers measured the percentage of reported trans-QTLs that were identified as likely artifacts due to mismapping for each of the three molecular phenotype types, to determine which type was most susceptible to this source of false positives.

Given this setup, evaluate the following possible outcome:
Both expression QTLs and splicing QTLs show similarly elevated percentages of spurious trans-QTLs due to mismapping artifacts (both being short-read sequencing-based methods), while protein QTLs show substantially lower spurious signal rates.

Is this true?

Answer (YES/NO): NO